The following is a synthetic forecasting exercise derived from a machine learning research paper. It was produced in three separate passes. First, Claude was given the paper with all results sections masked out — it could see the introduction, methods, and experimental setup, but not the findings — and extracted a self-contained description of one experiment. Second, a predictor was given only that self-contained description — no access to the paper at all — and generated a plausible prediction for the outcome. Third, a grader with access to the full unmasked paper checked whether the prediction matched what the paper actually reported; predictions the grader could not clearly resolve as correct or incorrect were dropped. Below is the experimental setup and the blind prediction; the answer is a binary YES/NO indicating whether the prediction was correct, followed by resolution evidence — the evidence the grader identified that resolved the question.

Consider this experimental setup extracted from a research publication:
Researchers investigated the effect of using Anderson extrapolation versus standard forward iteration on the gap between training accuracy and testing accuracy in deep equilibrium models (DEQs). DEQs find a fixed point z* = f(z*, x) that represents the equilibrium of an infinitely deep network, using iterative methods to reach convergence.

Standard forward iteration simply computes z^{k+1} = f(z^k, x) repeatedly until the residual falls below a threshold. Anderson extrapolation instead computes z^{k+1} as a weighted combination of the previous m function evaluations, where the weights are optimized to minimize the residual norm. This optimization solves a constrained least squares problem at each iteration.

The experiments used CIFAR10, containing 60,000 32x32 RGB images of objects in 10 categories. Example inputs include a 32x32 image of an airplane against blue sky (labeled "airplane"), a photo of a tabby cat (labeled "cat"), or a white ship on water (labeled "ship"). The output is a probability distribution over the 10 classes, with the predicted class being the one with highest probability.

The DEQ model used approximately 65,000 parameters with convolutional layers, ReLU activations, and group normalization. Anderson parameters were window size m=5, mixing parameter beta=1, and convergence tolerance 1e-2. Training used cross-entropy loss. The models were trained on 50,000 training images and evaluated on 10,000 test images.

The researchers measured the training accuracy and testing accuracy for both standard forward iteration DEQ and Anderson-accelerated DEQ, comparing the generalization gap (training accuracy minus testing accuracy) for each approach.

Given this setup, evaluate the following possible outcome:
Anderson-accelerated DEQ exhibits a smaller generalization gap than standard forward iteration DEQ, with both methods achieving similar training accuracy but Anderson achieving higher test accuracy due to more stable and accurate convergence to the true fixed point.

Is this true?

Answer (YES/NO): NO